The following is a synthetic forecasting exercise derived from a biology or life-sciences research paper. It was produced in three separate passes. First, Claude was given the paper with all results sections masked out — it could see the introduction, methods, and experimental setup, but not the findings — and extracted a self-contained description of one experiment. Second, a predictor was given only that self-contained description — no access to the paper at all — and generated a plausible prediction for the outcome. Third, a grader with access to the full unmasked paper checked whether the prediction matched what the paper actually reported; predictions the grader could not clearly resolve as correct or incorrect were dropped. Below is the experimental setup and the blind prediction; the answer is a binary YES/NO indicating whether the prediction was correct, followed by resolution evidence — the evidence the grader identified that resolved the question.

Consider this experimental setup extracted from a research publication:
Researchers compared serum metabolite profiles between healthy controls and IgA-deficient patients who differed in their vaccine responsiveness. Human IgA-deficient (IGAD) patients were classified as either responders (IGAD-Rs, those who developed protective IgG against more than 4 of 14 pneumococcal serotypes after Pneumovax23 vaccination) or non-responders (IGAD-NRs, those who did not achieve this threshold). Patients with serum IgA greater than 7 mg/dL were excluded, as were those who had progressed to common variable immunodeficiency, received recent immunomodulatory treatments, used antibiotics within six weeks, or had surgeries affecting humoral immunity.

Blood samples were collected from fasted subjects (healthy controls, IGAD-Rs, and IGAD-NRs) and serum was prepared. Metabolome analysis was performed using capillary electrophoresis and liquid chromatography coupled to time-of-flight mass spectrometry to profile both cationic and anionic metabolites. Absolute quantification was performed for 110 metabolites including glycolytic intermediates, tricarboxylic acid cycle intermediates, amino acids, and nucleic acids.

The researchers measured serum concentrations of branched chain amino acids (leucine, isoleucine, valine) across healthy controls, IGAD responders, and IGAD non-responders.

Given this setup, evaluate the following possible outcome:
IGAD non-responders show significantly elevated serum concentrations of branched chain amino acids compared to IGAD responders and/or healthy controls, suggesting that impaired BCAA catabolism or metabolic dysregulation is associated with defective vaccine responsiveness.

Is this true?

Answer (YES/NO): NO